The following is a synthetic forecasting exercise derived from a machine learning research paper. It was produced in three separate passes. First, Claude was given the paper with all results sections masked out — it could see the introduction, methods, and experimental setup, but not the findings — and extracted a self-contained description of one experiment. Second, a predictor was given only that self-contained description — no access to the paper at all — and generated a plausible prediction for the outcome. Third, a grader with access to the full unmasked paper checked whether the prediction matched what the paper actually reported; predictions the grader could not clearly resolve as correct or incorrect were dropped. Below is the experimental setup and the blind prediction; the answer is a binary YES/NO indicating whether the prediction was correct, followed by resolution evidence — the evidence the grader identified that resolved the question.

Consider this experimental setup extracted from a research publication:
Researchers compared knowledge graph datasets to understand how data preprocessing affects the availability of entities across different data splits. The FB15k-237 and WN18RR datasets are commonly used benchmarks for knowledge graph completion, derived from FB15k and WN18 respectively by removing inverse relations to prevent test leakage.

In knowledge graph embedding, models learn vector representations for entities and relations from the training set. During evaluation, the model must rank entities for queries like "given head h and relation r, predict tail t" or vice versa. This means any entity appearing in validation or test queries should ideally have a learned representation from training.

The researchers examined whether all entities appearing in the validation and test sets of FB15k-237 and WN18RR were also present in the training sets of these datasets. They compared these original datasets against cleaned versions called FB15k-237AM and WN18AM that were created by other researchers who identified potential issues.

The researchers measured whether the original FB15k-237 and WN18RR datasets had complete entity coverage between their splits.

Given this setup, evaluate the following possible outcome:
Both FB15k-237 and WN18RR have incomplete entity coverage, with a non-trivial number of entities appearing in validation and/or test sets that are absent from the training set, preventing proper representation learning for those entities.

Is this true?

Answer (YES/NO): YES